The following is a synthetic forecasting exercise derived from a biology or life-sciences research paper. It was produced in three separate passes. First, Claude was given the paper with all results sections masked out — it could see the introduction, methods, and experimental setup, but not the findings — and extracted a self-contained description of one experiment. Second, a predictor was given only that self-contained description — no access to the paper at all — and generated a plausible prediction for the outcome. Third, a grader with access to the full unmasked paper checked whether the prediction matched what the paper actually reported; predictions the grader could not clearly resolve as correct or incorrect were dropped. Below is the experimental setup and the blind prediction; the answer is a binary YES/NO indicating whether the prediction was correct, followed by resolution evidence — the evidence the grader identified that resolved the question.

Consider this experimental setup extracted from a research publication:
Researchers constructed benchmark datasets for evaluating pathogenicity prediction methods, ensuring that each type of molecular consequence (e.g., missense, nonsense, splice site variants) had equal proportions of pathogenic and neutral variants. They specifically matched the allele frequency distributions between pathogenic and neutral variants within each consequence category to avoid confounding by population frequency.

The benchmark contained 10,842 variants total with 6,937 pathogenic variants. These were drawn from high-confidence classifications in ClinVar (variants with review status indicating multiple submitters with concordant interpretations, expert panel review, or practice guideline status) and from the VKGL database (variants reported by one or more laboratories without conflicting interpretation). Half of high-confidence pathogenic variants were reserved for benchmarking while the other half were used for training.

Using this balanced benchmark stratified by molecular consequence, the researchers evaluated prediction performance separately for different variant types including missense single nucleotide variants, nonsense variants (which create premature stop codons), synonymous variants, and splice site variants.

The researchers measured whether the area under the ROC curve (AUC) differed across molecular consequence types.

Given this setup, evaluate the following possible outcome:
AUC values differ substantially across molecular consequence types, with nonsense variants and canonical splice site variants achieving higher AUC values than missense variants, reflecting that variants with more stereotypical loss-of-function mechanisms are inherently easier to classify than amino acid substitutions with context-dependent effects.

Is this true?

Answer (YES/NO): NO